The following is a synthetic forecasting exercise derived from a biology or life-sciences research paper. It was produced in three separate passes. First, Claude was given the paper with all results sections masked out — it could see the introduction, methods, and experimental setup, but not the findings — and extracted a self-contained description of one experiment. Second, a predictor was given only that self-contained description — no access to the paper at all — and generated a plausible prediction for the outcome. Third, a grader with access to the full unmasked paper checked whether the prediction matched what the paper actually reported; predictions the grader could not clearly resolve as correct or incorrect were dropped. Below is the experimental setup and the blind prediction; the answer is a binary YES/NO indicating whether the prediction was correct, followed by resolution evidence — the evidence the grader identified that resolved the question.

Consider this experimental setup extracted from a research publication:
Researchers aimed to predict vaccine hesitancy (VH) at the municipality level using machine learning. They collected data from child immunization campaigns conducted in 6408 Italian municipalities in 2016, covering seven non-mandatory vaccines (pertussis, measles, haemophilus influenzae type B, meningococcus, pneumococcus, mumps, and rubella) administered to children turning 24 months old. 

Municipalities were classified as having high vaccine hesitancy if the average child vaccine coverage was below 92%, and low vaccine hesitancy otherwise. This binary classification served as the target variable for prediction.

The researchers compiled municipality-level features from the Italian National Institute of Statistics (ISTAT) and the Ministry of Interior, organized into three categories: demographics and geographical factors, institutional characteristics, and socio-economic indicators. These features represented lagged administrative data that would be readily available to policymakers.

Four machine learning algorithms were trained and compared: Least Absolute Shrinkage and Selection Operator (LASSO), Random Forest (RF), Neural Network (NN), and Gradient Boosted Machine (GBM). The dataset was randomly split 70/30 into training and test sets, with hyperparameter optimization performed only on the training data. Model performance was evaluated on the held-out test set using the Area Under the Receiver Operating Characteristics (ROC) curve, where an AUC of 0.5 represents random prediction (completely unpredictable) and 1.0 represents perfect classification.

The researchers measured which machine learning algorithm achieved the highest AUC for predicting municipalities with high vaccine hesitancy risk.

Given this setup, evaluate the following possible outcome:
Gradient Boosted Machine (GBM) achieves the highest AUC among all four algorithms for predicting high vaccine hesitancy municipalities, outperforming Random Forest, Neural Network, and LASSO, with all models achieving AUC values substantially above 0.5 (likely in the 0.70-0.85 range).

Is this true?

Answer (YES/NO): NO